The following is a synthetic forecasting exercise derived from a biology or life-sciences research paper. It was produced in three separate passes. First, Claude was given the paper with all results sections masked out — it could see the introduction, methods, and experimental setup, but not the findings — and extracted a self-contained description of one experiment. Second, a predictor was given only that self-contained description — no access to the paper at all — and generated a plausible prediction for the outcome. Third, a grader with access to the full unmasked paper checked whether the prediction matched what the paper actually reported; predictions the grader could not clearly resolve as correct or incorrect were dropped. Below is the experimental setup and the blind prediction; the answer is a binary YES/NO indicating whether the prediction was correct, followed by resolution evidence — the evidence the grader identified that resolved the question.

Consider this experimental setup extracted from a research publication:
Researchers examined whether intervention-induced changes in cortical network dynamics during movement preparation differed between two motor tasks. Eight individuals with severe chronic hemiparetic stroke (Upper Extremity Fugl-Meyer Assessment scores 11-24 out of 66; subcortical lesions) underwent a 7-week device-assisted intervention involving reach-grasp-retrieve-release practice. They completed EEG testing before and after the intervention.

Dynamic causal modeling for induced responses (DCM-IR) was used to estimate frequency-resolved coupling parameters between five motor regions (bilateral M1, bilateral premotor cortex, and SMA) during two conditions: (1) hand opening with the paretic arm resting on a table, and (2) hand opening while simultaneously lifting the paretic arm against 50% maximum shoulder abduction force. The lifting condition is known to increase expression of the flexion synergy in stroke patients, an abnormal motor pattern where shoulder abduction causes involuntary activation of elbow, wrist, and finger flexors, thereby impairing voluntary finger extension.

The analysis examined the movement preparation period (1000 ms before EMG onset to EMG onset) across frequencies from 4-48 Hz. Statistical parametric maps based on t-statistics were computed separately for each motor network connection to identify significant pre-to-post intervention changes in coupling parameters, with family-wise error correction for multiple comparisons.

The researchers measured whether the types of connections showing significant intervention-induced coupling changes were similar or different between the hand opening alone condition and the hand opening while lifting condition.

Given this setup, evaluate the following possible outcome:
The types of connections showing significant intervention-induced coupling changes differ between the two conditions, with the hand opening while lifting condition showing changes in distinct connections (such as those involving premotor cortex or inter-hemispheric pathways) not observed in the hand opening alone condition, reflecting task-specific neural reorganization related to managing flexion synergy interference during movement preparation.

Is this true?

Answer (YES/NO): NO